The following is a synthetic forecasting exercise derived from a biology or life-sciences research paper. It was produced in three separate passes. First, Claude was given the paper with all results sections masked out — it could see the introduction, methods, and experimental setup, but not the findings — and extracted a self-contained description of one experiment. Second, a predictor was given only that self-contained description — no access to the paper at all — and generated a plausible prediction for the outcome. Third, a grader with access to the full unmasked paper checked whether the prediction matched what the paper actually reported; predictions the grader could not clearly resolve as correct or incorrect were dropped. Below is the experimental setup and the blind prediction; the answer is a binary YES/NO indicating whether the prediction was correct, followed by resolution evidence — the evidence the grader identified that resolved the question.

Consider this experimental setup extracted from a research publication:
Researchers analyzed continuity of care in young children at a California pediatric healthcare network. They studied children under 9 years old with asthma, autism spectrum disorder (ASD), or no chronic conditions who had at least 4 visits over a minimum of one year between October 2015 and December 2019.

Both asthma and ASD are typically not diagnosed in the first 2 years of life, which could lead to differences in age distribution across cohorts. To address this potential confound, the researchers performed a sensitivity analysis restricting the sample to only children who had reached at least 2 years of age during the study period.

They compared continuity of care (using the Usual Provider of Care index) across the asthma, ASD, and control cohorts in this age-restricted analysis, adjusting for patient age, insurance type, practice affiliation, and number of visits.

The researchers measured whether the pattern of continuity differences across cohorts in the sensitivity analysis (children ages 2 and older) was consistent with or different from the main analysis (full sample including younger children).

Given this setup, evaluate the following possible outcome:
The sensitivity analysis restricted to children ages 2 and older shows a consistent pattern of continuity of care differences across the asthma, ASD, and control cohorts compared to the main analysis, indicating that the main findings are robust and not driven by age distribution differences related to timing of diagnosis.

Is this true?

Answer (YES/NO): YES